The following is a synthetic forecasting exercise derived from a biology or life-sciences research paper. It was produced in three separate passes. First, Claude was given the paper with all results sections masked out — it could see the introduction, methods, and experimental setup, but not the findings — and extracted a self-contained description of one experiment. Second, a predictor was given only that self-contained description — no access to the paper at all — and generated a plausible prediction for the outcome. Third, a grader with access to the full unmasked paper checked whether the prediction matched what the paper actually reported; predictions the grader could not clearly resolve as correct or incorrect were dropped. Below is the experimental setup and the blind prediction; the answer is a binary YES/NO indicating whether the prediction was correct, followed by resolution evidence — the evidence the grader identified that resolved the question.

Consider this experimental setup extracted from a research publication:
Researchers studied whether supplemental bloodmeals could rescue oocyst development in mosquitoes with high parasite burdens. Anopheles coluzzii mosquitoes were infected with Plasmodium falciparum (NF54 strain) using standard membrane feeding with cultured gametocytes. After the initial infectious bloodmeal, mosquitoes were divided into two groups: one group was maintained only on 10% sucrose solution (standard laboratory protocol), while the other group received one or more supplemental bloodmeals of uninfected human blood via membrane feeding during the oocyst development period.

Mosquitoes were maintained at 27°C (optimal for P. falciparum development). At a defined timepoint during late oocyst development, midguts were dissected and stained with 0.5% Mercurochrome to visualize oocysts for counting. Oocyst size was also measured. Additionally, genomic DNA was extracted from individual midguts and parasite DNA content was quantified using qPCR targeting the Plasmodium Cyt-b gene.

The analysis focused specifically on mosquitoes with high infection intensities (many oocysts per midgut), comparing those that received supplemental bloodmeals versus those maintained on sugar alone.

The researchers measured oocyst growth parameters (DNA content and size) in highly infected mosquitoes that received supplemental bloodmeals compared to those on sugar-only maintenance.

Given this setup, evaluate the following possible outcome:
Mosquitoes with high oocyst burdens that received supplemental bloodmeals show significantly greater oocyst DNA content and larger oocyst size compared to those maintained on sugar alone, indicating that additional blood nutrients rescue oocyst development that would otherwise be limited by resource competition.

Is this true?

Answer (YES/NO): YES